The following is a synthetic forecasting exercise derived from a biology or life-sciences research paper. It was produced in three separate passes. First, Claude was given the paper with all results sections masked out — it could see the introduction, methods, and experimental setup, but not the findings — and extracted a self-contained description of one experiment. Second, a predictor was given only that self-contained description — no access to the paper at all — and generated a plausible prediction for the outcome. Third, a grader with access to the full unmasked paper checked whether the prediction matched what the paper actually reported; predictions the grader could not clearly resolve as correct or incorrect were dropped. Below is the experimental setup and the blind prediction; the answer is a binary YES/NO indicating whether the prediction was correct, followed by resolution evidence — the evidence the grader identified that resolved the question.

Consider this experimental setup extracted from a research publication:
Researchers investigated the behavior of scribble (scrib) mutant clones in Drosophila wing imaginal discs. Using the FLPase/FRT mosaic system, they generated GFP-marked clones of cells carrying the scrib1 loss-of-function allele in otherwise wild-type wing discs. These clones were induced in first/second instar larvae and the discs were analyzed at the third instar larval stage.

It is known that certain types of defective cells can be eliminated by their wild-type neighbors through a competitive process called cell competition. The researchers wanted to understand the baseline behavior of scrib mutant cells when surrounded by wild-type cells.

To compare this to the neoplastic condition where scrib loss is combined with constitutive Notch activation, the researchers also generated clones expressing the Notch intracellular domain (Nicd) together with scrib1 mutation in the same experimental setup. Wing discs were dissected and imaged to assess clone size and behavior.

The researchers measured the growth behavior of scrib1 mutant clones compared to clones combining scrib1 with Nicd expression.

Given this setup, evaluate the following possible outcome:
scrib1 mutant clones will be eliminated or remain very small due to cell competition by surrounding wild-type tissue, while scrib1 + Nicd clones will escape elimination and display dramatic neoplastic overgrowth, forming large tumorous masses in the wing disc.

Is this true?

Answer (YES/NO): YES